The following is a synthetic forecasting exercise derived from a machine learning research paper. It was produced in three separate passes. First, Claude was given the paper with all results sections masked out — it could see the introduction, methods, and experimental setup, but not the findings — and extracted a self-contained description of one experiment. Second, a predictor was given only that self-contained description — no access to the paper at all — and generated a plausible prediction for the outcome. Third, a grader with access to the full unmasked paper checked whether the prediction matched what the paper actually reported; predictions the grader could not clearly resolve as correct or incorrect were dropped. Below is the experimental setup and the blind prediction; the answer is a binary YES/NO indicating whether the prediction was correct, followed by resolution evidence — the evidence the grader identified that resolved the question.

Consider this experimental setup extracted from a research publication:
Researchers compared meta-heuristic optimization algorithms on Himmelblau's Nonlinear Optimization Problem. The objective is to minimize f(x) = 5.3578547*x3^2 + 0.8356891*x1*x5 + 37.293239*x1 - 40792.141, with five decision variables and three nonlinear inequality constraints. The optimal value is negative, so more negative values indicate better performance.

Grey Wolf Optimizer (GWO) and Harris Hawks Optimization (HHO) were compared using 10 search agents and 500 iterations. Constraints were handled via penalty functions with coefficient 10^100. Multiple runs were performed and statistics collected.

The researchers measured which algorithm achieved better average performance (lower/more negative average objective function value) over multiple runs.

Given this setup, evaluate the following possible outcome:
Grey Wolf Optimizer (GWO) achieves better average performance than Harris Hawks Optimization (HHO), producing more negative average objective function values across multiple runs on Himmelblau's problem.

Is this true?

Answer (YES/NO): YES